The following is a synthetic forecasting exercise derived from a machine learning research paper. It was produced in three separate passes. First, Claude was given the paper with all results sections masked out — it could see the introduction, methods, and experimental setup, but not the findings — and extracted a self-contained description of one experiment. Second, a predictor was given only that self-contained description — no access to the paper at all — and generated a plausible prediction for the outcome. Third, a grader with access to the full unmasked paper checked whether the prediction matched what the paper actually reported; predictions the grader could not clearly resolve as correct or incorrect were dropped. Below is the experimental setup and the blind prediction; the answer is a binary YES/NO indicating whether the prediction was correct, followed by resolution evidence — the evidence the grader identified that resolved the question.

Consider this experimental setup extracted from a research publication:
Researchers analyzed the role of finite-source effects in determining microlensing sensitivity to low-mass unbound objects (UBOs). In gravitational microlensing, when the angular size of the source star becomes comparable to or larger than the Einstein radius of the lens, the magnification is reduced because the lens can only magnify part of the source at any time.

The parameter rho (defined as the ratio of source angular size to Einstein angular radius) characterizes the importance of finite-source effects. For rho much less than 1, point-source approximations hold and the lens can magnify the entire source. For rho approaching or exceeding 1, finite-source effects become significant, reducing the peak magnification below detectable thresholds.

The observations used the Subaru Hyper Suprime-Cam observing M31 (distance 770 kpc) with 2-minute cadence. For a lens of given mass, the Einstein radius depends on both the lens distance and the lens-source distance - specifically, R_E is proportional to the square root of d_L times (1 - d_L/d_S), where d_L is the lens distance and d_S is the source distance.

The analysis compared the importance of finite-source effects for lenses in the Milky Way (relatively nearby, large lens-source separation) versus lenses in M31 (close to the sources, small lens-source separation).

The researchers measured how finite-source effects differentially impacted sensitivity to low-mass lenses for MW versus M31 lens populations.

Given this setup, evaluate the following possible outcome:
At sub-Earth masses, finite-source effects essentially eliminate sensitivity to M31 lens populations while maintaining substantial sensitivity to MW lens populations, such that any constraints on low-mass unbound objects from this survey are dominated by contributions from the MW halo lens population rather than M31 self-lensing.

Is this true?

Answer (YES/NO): NO